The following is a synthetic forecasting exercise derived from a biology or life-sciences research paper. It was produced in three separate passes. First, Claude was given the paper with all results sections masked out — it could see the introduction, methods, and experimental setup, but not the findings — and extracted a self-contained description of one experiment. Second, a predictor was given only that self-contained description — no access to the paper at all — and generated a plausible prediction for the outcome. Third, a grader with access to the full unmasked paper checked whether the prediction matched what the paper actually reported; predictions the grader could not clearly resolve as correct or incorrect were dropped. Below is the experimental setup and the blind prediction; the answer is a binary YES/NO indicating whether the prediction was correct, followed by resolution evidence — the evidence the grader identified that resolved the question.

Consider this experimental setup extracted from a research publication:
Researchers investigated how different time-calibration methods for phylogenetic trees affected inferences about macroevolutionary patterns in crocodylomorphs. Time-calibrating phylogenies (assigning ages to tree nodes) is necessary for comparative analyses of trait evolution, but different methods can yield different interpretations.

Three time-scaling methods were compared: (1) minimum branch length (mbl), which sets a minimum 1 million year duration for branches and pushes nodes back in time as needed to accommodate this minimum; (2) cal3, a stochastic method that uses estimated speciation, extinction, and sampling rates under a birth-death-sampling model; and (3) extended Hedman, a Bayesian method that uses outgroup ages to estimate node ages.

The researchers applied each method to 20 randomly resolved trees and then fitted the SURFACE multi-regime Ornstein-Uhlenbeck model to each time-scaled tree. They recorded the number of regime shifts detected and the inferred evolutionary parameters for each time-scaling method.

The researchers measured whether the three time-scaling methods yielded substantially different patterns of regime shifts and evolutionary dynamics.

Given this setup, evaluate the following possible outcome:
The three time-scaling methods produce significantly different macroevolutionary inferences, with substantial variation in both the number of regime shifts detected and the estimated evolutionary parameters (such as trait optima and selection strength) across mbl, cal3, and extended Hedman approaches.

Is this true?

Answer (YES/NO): NO